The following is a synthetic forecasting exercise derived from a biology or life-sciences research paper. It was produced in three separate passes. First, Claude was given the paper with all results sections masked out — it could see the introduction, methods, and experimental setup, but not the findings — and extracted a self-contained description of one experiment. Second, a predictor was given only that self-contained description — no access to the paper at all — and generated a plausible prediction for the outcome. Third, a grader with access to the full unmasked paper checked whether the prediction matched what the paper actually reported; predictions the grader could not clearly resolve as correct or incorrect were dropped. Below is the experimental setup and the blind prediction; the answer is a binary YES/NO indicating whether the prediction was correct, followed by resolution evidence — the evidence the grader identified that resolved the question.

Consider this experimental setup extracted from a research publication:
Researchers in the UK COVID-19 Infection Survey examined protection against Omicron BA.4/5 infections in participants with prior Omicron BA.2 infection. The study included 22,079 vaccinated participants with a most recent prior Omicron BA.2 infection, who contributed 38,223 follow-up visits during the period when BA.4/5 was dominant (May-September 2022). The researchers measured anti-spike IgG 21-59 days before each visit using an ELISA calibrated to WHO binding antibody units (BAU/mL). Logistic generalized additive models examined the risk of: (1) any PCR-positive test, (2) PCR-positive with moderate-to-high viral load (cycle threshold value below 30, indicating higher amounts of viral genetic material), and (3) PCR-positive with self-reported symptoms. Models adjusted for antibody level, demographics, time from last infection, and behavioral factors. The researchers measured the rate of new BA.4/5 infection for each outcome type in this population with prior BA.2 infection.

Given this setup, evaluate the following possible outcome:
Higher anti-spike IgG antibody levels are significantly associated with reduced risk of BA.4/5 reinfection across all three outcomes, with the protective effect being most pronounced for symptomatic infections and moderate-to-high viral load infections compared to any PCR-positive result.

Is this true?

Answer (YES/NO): NO